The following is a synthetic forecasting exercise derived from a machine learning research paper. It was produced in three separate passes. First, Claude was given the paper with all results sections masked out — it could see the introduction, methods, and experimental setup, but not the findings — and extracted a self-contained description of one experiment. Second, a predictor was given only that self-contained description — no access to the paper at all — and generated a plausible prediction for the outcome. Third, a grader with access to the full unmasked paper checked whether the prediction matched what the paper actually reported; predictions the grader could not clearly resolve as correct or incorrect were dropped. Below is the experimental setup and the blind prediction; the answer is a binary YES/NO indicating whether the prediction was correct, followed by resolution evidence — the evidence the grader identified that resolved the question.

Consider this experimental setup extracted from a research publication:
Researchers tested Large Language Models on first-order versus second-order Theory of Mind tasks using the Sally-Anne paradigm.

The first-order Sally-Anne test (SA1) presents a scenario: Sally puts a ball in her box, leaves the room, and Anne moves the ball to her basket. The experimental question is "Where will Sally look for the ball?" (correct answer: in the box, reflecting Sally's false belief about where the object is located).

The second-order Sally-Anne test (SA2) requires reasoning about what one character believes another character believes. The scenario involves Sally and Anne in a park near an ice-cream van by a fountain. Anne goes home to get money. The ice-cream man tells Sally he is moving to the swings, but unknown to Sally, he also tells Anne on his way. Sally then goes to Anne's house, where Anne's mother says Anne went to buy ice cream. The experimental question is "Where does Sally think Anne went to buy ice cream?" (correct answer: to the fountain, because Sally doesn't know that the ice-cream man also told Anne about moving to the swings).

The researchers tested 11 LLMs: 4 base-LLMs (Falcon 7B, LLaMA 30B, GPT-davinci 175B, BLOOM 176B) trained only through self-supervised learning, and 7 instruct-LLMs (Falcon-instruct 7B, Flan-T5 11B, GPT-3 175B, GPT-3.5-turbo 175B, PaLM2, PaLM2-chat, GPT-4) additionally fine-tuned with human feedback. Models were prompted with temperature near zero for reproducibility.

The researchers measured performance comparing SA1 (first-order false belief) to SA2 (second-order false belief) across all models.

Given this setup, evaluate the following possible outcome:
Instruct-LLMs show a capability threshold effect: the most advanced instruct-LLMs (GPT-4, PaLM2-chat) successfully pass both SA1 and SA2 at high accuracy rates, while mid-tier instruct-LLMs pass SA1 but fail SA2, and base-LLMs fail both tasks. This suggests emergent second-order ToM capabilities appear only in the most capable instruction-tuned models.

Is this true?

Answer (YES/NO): NO